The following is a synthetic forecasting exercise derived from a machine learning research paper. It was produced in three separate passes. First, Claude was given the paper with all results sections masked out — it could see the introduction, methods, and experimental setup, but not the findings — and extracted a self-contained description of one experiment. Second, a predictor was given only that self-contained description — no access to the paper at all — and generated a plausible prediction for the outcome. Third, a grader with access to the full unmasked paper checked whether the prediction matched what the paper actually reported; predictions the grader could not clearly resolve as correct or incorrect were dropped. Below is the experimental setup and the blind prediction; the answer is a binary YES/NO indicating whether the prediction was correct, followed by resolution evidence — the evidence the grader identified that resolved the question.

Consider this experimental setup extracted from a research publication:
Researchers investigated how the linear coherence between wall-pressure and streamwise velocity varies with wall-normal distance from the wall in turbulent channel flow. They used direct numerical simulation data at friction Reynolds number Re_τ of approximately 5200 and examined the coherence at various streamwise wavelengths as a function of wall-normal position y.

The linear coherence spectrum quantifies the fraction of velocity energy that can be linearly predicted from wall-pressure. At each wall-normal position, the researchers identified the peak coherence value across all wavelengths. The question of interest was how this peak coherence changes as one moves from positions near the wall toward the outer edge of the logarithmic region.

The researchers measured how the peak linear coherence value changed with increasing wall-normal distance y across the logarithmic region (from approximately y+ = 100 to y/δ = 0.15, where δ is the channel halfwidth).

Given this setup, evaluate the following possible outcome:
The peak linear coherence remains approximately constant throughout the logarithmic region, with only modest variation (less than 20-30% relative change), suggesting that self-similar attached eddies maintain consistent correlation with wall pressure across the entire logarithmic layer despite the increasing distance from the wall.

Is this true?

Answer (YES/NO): YES